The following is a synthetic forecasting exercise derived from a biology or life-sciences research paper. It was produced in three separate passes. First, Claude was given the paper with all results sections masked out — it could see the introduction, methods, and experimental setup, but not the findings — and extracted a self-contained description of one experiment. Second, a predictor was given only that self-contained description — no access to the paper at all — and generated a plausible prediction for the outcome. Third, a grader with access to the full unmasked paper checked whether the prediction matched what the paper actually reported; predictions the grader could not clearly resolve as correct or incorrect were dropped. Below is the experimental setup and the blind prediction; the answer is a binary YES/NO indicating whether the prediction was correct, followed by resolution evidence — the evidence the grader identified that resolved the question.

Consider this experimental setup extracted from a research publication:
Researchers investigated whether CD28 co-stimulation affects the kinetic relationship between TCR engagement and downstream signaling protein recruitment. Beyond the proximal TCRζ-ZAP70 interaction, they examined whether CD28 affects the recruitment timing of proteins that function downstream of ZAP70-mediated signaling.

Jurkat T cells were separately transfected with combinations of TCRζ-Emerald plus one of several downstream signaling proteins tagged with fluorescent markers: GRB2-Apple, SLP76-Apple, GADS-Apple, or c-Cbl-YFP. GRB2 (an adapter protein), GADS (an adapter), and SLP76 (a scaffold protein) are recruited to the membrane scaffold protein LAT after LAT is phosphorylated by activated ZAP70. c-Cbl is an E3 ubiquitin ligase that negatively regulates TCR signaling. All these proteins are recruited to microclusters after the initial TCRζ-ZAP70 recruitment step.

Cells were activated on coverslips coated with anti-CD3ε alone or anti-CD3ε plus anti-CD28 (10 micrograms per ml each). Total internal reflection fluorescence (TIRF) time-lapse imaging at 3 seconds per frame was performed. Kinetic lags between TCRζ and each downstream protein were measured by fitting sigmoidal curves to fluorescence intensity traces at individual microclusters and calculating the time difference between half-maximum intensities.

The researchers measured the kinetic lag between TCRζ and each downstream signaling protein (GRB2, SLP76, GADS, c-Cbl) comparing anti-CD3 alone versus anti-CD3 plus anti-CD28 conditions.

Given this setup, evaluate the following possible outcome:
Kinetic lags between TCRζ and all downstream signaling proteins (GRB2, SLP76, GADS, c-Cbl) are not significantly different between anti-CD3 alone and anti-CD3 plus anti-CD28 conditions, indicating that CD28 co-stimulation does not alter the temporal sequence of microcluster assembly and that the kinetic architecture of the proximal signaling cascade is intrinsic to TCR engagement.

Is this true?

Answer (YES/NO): NO